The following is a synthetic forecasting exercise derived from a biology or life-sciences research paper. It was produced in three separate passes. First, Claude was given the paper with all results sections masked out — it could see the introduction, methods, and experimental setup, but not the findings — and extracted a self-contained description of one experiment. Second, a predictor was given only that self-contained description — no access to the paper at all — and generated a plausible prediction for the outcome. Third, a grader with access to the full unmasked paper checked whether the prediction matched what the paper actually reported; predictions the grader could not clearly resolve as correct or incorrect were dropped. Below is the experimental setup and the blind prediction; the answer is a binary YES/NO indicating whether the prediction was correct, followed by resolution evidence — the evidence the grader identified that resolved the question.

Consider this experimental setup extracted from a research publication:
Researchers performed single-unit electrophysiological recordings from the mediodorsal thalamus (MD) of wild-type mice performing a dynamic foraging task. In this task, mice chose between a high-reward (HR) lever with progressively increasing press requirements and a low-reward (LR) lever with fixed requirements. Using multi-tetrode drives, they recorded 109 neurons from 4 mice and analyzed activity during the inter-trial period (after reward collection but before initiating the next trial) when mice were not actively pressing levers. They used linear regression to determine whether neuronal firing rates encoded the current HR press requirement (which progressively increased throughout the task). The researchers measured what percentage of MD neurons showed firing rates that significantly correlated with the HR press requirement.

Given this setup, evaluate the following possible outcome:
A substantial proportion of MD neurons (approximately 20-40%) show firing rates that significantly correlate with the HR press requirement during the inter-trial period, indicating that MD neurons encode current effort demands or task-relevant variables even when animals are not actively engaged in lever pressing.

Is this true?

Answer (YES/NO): NO